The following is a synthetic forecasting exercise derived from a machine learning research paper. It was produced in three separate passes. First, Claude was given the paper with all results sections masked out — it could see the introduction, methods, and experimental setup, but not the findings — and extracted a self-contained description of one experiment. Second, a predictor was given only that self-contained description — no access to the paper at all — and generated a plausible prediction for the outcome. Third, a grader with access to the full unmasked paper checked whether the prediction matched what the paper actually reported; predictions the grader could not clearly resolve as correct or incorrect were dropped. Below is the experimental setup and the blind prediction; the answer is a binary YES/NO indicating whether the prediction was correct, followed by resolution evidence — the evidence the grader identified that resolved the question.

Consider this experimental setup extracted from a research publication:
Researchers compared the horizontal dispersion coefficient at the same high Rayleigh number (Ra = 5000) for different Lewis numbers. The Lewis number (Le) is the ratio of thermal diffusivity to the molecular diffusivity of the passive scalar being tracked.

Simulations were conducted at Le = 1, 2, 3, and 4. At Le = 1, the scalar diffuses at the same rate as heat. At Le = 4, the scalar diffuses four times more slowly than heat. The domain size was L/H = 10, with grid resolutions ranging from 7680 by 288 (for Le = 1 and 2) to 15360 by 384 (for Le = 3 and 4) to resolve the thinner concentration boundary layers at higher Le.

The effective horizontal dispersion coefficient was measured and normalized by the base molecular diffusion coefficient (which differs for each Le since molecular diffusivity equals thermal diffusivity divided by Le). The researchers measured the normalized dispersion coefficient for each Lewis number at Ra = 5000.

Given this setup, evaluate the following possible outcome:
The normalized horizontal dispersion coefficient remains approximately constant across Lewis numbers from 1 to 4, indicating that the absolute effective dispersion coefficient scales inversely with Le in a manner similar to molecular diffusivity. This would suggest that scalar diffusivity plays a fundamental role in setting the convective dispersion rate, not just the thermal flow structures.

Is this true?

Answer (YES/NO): NO